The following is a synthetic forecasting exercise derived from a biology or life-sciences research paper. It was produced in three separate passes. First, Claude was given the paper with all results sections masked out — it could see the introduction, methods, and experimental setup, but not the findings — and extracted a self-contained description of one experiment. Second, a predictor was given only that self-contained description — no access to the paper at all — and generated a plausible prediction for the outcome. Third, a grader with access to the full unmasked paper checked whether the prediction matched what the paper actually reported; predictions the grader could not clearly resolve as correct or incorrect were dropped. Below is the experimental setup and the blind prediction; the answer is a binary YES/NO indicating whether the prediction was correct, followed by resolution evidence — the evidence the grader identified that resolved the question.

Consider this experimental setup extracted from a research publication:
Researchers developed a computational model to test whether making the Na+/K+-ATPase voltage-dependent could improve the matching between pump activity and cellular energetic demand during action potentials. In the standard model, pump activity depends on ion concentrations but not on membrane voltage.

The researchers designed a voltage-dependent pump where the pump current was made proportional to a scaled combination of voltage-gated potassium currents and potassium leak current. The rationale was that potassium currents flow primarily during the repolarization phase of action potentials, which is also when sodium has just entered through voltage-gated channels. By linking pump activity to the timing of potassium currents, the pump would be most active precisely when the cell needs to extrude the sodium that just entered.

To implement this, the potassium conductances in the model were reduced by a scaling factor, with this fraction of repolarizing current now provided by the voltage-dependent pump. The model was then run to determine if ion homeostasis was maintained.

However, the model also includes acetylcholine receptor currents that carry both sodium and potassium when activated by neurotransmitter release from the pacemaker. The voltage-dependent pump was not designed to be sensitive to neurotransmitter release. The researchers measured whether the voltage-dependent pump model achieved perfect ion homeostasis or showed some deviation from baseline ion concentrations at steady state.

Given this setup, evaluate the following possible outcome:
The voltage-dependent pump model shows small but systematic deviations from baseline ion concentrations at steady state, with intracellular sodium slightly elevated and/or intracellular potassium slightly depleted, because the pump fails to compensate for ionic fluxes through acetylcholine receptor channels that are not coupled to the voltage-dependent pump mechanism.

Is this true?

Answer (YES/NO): YES